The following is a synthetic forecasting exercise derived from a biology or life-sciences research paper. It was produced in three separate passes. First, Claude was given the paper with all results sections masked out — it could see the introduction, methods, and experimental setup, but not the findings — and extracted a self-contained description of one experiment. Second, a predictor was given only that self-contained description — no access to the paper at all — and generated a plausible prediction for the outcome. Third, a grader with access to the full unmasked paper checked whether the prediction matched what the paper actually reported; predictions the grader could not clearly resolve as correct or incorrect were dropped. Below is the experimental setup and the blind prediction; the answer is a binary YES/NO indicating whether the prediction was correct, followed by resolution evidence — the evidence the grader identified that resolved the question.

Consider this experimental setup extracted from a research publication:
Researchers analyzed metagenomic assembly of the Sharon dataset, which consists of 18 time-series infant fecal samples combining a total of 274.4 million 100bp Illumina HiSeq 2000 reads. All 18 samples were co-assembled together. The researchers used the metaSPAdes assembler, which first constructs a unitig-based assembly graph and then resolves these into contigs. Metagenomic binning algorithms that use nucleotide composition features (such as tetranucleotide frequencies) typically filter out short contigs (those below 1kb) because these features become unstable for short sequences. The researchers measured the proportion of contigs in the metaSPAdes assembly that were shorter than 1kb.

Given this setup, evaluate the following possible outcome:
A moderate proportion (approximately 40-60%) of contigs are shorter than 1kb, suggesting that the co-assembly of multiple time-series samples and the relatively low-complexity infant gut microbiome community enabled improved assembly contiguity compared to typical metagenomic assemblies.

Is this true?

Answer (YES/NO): NO